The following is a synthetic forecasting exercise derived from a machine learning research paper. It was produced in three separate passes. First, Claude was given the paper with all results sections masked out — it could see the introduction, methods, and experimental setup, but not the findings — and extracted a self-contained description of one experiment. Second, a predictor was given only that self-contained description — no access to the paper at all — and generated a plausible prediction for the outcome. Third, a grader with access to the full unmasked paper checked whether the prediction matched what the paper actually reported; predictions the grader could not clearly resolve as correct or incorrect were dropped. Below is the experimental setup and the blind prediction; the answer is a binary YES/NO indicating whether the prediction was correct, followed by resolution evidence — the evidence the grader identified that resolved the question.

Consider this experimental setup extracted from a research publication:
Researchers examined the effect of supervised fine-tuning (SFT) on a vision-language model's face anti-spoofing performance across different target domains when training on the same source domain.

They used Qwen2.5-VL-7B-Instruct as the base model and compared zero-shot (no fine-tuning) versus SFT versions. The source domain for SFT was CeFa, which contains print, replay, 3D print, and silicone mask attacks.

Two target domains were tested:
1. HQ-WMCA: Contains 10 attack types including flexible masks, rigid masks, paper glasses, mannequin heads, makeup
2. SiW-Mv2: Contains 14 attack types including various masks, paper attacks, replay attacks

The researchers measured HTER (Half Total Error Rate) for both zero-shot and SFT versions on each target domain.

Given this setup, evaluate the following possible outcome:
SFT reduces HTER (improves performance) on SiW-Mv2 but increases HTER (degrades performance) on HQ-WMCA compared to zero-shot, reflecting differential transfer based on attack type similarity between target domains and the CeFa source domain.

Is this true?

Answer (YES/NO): YES